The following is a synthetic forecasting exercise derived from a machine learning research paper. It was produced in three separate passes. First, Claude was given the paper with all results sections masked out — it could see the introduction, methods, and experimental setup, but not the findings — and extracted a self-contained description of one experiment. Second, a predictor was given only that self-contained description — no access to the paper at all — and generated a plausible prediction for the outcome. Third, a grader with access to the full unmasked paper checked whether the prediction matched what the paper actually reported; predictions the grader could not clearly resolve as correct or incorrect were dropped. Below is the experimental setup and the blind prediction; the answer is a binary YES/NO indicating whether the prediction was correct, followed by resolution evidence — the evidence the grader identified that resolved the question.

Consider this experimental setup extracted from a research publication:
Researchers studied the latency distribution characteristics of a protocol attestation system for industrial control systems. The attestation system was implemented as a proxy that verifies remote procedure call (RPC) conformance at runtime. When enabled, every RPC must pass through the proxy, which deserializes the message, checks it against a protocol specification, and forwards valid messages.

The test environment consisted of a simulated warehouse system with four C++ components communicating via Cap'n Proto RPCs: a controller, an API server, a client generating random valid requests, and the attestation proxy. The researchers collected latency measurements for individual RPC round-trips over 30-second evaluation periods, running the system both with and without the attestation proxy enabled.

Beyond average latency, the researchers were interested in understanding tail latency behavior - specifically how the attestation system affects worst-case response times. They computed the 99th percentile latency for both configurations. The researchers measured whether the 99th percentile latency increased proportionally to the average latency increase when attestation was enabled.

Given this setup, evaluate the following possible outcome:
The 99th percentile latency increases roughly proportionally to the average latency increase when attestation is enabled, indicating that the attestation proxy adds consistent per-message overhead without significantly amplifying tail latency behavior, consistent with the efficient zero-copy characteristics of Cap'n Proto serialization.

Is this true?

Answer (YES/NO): YES